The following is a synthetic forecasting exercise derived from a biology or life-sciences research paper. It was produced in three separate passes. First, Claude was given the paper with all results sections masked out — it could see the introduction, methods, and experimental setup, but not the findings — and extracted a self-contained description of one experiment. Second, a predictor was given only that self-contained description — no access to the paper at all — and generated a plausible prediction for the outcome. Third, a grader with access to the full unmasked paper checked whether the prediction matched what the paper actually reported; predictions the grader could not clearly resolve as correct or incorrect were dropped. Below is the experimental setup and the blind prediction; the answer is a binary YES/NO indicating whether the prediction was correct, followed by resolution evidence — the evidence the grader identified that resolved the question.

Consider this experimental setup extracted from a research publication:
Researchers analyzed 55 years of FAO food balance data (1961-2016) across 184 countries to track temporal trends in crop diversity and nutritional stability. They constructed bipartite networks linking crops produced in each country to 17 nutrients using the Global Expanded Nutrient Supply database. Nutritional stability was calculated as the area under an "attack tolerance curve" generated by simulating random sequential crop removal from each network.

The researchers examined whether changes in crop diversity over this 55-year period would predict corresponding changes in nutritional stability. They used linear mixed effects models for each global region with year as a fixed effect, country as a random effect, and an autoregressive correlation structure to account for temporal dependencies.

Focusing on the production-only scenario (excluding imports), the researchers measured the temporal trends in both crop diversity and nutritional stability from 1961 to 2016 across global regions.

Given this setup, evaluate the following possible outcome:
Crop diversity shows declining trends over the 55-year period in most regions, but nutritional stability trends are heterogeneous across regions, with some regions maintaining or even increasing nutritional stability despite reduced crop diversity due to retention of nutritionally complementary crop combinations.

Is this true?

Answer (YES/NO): NO